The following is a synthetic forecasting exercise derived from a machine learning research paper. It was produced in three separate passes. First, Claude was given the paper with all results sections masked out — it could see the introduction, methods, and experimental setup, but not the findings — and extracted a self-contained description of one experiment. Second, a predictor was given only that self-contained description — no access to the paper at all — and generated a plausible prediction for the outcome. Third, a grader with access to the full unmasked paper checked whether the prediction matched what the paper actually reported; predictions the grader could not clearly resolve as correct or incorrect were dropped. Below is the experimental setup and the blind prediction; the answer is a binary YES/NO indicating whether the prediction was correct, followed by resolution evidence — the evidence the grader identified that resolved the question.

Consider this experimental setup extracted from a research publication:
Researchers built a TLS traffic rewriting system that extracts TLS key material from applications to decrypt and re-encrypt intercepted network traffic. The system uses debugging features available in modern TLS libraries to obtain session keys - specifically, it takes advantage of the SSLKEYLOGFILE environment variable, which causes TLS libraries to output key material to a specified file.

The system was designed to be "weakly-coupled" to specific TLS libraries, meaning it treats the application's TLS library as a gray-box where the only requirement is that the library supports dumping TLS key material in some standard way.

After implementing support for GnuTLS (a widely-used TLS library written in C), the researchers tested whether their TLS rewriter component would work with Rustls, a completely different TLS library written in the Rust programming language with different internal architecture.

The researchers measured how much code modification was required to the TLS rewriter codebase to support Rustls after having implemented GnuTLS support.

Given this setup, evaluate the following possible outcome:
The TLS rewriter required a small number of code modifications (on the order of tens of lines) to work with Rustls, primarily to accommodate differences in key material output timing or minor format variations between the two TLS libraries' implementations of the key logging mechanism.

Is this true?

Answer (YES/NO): NO